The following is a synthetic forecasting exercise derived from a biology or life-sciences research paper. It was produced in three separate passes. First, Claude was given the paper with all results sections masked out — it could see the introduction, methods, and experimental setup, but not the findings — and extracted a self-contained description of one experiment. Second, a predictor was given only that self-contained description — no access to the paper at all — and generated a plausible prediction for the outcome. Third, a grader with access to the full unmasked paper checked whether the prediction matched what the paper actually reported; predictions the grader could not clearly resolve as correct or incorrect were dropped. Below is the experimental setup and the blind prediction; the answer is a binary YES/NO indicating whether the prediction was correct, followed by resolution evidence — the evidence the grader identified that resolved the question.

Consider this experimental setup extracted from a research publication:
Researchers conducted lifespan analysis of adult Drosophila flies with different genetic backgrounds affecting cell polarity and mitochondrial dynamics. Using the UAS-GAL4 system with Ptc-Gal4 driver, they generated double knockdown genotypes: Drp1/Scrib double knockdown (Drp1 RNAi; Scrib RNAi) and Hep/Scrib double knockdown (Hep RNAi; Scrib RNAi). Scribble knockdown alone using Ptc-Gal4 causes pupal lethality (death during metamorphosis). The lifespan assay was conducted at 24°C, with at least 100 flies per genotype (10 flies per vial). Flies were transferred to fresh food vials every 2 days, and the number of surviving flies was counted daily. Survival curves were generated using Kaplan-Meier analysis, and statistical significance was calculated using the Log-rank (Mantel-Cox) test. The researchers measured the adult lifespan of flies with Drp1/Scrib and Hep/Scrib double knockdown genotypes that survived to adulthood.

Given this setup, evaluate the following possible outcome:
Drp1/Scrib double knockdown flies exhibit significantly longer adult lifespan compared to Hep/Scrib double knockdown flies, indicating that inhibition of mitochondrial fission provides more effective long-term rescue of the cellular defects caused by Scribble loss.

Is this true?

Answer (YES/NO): NO